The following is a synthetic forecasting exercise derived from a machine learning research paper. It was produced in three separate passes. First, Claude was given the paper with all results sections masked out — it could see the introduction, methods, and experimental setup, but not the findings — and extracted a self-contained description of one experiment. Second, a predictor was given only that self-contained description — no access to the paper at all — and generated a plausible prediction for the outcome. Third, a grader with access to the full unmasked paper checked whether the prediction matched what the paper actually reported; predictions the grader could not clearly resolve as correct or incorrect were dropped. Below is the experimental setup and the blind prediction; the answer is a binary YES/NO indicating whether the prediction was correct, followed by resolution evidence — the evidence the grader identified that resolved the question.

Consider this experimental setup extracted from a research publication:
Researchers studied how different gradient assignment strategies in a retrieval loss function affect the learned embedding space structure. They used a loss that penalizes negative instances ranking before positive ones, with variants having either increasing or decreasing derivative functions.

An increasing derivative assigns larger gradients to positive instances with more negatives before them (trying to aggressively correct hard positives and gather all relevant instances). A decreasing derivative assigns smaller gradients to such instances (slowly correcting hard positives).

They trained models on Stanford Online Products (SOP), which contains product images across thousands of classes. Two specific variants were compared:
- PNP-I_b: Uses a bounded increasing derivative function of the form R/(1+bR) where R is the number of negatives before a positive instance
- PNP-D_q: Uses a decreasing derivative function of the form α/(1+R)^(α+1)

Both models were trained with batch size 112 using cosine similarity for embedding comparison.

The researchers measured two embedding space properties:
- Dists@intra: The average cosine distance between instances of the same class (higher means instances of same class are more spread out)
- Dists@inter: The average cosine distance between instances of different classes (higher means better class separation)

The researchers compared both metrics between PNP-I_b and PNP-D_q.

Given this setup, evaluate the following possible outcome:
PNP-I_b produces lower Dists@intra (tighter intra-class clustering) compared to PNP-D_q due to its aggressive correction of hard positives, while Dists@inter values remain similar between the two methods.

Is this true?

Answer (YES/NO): NO